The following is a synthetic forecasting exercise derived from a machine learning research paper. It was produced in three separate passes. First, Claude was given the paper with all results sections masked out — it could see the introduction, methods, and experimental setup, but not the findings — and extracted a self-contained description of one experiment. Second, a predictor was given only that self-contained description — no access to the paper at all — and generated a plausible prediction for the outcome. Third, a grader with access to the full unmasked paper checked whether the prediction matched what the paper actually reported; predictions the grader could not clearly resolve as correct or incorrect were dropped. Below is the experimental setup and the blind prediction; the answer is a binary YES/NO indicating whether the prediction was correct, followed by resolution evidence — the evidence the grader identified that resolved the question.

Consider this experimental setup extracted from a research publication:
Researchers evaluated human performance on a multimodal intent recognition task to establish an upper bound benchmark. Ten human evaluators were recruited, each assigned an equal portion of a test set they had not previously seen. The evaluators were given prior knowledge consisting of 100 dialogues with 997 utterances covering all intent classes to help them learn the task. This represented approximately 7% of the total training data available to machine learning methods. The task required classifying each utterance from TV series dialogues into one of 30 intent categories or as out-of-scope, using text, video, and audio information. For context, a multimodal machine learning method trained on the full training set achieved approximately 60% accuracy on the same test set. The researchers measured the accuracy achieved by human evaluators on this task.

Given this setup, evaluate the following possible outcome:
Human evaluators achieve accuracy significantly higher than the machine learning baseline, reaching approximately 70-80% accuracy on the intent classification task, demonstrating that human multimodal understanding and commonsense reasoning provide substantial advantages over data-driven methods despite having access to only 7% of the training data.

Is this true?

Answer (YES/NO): YES